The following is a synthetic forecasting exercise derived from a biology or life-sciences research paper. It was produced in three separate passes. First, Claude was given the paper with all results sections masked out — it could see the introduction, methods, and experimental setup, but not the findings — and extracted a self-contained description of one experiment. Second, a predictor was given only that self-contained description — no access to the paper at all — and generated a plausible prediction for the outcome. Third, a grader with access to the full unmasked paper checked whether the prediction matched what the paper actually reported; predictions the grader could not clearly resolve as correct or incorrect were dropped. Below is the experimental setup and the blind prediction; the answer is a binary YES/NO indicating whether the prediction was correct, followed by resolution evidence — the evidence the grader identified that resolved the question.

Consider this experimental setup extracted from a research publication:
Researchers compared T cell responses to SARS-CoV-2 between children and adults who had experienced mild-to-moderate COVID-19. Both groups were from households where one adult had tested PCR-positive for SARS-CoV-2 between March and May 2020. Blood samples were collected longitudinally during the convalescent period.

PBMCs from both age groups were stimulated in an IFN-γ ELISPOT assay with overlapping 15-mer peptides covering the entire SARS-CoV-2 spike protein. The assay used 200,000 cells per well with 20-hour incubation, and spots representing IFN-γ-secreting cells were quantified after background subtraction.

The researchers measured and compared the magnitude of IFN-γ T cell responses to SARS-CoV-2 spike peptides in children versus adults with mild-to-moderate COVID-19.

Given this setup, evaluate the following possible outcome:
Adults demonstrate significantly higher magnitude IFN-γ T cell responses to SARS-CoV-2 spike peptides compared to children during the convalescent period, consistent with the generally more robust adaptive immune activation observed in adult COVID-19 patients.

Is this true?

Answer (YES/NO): YES